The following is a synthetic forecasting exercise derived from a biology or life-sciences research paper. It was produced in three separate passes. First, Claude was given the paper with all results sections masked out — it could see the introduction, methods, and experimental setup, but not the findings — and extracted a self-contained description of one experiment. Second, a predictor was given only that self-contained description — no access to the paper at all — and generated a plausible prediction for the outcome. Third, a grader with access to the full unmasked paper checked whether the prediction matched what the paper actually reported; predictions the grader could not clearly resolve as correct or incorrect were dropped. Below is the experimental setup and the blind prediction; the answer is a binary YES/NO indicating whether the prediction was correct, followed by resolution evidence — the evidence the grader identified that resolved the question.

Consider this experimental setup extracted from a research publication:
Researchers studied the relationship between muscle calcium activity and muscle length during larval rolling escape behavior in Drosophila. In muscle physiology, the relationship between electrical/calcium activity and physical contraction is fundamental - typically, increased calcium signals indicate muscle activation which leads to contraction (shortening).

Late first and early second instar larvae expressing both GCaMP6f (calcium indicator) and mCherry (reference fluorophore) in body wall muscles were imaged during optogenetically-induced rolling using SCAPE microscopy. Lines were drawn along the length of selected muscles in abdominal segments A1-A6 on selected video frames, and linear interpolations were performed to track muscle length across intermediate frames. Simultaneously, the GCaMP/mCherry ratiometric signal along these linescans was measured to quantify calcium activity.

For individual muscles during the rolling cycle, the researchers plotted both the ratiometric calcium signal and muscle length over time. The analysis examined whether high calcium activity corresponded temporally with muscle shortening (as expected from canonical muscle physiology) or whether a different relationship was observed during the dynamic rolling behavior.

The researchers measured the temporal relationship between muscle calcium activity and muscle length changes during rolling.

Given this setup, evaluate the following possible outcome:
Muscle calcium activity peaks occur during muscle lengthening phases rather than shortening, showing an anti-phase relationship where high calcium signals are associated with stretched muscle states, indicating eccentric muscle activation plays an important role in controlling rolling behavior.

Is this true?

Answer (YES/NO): NO